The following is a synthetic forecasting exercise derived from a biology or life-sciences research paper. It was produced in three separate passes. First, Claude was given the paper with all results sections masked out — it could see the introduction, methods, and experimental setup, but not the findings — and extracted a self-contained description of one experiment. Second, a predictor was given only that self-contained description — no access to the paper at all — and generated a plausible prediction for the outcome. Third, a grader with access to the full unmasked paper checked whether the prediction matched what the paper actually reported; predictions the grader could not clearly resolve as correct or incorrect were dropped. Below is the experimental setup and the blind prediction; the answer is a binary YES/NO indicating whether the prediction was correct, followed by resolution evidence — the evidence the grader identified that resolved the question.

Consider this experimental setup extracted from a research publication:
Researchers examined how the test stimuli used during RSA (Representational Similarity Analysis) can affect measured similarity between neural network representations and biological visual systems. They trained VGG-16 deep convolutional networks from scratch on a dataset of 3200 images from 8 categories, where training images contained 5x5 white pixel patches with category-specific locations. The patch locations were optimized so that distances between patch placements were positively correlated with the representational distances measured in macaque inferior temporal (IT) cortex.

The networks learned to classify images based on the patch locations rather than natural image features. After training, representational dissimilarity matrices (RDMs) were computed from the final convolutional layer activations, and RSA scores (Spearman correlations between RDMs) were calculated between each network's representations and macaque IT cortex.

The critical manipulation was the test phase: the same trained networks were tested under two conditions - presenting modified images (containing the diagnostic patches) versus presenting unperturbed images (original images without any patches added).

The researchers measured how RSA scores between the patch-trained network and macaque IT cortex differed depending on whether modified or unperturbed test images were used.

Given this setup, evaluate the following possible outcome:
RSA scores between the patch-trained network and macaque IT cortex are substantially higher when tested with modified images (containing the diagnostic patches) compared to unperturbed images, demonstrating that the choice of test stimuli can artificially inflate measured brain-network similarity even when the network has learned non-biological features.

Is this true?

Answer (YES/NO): YES